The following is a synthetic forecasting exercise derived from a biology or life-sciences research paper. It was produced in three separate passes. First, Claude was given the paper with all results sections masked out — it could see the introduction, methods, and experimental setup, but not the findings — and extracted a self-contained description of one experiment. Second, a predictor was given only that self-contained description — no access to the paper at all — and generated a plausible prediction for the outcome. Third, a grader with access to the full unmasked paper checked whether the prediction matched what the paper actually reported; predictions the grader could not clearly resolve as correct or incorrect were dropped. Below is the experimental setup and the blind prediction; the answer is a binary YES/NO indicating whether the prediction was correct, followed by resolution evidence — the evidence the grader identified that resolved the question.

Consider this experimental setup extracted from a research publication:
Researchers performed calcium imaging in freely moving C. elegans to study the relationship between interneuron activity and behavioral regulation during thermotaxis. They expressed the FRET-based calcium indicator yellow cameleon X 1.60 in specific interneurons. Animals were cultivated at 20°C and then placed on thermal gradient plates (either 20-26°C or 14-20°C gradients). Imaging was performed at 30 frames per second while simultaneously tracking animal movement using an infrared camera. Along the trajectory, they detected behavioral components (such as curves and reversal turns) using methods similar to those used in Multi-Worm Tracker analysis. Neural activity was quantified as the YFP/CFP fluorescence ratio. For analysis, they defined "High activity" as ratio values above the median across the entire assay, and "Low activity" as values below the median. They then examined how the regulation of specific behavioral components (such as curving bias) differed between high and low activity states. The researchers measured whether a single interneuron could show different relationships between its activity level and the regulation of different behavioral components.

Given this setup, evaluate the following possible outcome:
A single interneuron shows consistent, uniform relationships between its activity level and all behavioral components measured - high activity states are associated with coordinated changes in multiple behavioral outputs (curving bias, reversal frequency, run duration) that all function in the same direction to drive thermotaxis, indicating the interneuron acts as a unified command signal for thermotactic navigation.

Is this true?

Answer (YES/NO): NO